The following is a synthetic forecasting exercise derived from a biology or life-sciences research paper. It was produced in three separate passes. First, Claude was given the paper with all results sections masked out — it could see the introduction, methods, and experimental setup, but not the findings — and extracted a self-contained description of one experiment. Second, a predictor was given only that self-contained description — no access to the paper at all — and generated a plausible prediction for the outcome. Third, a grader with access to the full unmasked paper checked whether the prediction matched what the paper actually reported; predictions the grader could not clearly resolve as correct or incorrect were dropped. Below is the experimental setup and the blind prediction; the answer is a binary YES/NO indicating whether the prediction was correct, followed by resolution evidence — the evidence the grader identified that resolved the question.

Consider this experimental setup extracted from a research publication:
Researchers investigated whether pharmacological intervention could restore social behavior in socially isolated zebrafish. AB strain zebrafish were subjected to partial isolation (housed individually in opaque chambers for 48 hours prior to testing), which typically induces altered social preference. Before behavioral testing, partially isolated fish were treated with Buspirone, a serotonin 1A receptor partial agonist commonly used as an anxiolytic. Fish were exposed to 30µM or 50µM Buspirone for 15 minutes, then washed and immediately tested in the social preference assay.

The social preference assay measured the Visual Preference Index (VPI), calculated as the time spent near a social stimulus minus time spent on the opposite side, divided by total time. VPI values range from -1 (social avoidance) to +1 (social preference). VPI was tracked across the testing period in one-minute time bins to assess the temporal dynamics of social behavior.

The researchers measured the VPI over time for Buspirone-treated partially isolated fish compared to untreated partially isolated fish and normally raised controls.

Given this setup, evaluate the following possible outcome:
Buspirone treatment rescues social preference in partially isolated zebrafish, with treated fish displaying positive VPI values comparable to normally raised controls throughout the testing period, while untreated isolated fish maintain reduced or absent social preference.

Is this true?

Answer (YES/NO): NO